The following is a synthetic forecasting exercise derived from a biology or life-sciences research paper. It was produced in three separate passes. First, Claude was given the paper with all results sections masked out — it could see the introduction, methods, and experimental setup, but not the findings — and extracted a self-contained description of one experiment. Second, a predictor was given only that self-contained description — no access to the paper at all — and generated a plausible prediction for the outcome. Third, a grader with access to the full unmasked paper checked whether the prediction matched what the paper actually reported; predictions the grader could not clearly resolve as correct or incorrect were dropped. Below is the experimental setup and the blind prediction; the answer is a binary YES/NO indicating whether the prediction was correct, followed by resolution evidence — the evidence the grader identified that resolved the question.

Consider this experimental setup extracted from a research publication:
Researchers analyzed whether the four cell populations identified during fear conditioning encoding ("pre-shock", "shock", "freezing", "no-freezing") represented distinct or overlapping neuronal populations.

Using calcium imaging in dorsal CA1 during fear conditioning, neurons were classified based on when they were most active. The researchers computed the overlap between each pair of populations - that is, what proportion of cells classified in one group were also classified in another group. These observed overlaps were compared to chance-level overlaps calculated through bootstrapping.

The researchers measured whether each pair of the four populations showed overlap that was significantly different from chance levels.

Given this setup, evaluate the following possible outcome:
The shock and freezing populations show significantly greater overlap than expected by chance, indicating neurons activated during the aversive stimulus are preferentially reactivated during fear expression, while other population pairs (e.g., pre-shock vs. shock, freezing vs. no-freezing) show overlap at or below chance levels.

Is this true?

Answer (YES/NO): NO